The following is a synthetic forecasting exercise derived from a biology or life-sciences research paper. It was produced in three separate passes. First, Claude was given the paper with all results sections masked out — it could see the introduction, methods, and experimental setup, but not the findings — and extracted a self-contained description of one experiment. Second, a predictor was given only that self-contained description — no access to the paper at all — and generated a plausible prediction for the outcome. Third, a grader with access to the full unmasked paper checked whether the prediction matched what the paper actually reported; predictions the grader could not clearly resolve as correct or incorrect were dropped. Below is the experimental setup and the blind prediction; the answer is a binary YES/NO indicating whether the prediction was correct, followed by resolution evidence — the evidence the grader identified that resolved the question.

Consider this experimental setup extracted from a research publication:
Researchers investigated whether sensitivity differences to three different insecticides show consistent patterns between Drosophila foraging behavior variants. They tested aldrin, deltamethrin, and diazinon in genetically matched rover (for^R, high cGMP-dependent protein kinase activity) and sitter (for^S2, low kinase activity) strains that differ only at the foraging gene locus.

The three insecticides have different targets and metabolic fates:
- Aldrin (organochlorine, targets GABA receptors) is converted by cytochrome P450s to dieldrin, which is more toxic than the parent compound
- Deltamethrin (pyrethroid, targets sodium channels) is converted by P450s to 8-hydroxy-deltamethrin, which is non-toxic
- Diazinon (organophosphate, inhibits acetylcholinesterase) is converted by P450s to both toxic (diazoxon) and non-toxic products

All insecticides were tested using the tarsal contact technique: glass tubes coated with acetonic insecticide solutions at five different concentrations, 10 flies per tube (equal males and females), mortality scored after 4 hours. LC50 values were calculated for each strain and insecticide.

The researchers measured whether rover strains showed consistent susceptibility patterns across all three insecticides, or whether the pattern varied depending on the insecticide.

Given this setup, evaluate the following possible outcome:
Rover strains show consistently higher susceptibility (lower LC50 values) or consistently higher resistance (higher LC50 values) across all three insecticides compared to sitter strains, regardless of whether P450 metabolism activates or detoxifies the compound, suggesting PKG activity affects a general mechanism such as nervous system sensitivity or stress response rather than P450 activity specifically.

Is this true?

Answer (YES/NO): NO